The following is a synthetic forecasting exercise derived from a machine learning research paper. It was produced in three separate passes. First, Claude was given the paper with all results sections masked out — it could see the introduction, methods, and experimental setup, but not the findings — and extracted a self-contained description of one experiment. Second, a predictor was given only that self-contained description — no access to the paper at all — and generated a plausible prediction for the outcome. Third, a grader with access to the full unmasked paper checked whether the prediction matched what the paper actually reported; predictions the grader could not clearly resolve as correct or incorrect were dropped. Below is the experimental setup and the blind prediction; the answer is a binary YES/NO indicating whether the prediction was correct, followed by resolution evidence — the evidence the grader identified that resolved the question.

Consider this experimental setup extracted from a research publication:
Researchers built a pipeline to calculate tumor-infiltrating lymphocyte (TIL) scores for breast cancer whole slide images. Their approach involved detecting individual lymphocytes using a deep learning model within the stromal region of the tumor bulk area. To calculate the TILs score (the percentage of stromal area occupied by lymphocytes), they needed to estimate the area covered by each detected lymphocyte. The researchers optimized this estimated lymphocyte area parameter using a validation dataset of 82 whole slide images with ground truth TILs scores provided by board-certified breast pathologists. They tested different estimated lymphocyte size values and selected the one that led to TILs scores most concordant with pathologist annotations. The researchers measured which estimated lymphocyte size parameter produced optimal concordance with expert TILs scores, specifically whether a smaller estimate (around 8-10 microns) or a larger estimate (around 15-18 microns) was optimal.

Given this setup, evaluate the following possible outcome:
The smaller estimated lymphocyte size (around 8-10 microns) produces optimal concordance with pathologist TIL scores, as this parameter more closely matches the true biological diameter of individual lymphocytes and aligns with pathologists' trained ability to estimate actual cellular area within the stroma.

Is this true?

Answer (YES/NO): NO